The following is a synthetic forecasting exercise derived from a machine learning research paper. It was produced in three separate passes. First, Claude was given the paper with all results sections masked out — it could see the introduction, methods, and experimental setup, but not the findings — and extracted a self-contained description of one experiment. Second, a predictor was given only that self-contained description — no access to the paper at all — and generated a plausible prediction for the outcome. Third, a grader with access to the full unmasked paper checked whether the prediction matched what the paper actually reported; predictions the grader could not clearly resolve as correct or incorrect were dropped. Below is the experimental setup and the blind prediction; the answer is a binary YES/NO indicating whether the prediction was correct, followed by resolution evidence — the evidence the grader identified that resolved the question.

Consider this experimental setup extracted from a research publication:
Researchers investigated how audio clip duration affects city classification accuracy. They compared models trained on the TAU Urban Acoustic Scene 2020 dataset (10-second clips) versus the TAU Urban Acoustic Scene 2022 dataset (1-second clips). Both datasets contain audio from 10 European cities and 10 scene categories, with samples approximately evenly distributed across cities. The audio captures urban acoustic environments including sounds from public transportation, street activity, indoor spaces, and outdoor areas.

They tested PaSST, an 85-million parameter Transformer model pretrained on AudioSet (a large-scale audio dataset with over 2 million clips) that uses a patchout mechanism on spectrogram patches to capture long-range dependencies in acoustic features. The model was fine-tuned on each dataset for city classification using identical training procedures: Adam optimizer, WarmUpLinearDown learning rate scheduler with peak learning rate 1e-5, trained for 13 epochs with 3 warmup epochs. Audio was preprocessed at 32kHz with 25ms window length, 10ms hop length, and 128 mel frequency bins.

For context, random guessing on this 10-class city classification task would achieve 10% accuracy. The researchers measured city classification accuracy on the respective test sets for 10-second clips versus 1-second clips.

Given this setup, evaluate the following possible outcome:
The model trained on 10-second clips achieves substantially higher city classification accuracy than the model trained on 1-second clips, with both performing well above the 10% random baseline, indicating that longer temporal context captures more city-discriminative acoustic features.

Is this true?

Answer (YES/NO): NO